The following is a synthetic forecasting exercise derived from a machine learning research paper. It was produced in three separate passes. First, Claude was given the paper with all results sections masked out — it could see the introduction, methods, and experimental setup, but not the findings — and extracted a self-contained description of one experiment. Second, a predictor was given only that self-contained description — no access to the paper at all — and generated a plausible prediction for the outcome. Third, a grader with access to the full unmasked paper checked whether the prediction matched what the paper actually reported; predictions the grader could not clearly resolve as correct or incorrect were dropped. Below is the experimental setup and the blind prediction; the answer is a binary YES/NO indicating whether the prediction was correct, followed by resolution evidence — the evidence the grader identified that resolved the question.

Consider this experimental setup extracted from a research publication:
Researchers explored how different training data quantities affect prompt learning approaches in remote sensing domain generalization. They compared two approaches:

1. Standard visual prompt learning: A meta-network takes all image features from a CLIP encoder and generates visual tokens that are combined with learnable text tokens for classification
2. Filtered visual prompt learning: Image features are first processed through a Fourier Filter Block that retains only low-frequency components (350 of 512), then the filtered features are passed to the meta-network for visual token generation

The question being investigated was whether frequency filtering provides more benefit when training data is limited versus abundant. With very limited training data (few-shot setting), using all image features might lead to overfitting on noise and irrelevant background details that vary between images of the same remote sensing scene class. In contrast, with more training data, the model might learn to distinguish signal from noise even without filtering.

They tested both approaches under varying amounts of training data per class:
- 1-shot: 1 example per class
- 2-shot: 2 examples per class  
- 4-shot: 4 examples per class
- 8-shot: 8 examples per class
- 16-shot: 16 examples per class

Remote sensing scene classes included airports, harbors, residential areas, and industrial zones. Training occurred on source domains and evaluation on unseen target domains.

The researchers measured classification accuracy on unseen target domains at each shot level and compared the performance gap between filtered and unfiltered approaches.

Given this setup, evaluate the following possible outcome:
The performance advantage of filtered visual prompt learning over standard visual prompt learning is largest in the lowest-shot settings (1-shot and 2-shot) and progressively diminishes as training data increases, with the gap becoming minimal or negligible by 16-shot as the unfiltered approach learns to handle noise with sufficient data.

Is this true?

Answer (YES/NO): NO